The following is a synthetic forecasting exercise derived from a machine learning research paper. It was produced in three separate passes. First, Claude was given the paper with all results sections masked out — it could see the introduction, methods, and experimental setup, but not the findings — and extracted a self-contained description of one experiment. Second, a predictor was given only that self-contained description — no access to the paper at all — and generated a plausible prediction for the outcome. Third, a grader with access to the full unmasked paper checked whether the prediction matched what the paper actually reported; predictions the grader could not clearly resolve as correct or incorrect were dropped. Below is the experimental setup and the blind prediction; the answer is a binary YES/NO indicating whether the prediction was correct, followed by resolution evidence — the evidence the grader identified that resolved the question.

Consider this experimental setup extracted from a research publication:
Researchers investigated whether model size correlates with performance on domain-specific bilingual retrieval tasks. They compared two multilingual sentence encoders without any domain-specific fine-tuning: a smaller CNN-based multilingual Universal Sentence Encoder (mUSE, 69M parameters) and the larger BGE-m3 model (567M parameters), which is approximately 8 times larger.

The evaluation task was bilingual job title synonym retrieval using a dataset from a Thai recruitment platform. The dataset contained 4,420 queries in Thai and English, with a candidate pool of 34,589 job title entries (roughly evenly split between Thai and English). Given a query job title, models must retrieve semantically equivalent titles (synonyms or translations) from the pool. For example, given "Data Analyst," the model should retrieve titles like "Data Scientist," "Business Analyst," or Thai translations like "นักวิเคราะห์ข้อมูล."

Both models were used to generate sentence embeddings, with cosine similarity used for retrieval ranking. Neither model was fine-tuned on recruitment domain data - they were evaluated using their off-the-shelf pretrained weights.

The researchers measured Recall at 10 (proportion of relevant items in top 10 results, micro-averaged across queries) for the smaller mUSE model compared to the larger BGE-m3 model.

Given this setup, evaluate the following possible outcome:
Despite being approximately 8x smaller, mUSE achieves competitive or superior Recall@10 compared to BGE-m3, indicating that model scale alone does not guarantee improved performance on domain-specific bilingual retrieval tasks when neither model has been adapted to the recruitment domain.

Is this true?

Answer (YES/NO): YES